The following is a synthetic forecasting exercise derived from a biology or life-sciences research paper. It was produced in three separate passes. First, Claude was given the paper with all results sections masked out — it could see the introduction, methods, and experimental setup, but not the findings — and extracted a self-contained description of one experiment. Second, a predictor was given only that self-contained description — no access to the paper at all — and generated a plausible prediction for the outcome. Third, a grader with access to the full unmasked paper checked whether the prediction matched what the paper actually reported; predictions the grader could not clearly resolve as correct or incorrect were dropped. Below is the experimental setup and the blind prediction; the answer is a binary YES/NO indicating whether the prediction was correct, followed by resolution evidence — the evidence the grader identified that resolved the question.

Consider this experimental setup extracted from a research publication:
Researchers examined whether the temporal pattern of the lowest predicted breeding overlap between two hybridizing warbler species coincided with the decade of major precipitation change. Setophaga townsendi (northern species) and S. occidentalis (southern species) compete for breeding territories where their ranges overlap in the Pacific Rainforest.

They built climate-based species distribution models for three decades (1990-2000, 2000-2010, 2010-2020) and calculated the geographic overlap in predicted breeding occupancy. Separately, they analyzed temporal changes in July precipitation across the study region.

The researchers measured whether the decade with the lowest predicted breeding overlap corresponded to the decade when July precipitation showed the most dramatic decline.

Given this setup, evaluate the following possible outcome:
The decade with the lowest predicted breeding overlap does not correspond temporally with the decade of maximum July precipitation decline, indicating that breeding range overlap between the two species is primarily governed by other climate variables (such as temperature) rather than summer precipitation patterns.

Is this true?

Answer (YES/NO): NO